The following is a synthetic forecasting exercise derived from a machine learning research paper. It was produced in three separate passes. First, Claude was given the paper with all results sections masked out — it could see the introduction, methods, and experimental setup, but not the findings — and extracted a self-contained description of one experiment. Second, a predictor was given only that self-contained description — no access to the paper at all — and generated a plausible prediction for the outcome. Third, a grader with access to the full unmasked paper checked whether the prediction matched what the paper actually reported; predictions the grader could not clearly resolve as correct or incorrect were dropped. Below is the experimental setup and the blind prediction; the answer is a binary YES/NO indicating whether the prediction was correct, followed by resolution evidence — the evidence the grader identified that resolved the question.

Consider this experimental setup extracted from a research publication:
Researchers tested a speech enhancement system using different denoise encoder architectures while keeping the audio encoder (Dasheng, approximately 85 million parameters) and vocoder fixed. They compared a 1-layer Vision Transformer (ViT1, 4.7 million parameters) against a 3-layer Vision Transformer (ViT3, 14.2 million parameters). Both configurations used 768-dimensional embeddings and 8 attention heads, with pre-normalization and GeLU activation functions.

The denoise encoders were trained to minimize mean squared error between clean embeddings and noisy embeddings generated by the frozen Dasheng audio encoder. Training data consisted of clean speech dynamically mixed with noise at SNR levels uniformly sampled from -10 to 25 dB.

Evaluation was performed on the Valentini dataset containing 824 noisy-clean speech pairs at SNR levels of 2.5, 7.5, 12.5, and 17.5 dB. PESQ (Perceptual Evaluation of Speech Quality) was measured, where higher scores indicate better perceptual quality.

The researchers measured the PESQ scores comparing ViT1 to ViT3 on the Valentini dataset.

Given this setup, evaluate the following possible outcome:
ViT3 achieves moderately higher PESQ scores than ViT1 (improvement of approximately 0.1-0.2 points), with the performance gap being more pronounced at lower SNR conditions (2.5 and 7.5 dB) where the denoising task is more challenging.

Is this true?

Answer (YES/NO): NO